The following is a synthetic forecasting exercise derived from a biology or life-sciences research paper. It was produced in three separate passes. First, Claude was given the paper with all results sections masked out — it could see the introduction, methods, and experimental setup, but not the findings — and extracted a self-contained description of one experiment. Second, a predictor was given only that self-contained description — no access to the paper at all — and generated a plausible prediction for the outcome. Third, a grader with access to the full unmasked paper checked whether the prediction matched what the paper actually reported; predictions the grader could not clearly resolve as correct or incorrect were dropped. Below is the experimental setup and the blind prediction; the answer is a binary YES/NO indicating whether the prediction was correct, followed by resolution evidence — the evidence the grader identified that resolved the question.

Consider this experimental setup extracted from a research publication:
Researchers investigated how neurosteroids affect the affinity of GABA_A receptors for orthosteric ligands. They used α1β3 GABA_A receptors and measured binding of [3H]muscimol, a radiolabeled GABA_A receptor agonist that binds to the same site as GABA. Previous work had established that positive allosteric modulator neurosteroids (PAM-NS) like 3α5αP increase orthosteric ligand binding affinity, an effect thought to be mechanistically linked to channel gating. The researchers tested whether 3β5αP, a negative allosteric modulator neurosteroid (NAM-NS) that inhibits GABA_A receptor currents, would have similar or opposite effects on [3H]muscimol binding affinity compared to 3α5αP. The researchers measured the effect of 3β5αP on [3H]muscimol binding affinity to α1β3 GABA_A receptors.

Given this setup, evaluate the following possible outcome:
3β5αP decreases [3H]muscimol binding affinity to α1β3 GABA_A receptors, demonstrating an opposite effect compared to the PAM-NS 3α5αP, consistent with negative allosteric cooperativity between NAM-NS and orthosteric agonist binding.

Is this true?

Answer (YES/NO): NO